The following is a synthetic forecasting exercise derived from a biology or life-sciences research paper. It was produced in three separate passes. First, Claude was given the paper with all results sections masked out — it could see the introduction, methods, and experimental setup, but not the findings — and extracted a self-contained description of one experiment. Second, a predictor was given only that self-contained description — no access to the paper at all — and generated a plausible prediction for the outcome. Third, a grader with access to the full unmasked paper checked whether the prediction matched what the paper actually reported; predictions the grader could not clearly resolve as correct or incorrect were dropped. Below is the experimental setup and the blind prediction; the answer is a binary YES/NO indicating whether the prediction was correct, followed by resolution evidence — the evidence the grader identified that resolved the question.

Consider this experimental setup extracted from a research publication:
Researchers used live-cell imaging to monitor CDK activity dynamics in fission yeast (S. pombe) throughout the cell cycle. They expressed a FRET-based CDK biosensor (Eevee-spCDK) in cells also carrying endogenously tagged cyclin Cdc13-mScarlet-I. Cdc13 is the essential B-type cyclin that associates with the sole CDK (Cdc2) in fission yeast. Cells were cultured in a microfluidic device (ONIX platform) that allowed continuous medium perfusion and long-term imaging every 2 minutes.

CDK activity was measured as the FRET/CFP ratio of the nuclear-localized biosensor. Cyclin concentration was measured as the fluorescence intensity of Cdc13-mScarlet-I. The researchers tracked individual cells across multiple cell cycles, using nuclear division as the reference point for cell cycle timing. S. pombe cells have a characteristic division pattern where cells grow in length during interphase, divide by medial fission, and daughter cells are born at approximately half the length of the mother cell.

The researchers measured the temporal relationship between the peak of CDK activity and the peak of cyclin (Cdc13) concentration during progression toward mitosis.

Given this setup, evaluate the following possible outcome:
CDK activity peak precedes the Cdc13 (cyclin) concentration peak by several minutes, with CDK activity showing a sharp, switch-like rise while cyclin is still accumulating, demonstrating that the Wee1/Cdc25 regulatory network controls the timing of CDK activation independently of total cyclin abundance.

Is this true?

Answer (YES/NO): NO